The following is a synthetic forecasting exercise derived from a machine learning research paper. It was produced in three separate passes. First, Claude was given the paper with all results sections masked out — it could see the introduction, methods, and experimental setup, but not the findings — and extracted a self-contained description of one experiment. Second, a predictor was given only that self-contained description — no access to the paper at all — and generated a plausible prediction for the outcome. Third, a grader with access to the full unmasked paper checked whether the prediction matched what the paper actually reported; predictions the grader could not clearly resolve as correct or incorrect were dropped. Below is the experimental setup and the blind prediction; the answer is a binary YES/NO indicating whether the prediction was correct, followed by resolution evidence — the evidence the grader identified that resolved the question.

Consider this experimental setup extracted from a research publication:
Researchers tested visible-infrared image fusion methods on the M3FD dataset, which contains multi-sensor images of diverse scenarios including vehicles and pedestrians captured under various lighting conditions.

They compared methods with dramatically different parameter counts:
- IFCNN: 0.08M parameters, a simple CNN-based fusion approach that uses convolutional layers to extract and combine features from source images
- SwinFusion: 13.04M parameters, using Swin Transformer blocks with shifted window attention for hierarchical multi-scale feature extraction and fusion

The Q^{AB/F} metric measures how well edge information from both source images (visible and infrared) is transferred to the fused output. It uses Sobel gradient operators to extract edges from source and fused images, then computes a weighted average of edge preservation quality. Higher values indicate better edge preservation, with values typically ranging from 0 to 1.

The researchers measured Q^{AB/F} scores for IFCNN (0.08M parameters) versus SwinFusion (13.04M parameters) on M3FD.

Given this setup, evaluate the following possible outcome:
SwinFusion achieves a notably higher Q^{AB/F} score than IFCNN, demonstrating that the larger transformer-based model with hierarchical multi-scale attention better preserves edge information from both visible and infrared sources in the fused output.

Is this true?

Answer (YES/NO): NO